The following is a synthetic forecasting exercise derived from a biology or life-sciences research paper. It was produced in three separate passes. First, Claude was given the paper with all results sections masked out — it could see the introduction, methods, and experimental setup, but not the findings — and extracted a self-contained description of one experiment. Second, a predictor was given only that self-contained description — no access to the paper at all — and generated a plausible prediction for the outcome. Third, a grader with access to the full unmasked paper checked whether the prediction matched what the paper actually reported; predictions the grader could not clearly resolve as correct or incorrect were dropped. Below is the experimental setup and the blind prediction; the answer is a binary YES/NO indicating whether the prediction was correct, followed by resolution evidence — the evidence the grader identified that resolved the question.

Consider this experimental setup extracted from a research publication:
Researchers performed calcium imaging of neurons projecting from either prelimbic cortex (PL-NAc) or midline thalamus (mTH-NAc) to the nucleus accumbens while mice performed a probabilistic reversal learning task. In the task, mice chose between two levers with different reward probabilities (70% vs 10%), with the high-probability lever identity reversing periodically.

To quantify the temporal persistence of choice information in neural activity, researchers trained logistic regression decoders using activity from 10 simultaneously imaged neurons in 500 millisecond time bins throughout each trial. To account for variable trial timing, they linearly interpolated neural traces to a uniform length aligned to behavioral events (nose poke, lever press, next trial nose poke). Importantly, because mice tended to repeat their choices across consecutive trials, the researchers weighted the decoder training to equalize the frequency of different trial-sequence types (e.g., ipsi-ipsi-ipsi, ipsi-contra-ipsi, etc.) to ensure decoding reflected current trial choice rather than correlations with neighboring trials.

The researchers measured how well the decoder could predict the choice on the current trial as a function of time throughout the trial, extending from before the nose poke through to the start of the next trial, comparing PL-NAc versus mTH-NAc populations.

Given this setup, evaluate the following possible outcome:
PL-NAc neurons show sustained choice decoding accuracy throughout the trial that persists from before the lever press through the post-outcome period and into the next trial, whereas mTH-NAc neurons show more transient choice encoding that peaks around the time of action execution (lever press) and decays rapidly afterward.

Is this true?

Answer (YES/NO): NO